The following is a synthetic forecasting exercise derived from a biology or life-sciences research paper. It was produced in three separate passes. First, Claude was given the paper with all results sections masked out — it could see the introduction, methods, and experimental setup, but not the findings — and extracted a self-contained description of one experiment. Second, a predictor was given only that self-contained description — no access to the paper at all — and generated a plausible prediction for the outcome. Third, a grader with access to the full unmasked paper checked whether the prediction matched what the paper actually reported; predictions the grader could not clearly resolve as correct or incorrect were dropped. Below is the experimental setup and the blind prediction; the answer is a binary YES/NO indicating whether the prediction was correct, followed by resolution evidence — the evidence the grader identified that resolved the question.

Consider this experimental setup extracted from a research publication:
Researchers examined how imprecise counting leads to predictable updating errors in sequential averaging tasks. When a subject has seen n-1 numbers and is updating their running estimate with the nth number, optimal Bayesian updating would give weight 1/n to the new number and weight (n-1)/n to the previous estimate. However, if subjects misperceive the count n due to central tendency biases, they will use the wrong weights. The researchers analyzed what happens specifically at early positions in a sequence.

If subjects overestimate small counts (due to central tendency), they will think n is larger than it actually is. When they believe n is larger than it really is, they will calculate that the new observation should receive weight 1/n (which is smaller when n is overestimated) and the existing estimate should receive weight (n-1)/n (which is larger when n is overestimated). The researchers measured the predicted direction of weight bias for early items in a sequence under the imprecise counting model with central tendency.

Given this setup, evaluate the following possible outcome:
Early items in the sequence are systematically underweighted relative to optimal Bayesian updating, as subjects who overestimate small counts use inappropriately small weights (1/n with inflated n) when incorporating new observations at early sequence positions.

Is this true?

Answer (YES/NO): NO